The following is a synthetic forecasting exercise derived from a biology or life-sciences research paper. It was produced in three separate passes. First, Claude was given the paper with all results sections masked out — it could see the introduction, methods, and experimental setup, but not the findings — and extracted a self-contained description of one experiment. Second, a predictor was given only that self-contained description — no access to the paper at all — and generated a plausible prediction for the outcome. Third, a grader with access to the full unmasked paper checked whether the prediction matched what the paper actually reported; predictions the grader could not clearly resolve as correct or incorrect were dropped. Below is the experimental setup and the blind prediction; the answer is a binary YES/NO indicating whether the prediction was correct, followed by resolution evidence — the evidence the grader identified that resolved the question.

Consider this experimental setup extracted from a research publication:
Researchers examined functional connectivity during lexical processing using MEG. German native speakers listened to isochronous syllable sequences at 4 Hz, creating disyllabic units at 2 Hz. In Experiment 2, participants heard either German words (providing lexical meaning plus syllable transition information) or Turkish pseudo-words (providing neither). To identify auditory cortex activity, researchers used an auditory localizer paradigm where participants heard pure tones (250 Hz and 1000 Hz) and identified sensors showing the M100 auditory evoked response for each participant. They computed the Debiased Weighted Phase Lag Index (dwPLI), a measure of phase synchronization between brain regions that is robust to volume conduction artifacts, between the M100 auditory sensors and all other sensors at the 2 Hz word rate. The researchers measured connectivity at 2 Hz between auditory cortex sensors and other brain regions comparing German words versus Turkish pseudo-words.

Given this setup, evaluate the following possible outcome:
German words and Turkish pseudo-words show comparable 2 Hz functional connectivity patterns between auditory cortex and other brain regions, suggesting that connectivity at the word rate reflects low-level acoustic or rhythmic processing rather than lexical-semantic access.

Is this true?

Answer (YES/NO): NO